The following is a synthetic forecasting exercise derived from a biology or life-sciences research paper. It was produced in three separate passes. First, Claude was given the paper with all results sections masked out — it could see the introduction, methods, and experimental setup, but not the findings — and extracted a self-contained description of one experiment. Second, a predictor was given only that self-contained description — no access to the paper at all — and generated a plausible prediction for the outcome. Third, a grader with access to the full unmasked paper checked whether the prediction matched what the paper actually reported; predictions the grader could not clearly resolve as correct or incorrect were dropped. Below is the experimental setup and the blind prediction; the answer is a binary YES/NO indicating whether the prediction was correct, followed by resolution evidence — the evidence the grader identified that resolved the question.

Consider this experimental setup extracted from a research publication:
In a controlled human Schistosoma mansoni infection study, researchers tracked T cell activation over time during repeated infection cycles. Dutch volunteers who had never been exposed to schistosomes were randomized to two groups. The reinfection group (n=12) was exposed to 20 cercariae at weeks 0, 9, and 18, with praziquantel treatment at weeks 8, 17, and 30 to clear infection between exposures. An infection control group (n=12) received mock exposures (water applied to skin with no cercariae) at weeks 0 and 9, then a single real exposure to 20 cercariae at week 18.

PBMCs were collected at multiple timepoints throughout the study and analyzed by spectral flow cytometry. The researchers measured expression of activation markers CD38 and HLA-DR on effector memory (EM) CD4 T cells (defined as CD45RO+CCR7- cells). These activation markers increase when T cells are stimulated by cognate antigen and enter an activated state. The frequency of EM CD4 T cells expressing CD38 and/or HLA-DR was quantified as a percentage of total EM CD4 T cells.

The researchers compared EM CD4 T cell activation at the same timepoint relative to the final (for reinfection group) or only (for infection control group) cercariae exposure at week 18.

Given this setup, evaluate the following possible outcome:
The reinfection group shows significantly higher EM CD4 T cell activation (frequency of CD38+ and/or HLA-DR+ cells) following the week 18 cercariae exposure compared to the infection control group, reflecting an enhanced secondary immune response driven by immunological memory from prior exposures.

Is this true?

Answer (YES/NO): NO